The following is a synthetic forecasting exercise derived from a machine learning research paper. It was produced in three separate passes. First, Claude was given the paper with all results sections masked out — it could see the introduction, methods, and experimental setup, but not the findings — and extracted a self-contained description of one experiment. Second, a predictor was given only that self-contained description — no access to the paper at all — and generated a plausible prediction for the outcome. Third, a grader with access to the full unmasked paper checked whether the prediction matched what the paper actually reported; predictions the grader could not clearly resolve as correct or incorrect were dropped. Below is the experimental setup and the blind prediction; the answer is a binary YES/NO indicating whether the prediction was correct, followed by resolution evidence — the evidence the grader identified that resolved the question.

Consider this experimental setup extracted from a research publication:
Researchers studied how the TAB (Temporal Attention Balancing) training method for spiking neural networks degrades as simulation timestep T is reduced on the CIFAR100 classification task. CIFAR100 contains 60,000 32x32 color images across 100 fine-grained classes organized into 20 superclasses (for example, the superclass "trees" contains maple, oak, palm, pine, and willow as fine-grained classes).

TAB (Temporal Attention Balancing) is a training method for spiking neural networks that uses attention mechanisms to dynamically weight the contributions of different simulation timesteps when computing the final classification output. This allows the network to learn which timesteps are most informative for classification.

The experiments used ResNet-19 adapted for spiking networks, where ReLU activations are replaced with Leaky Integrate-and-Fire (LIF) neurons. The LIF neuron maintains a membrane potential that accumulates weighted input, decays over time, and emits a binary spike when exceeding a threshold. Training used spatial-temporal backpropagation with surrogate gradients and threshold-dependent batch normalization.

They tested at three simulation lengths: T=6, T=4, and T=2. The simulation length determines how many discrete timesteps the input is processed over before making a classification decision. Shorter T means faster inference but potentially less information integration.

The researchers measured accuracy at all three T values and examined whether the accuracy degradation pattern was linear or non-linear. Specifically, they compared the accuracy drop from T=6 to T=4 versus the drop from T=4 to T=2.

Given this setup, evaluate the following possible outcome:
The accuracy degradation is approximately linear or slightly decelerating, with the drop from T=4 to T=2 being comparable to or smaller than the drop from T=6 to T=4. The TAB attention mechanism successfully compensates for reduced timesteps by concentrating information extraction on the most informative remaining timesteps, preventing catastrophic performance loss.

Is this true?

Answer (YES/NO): NO